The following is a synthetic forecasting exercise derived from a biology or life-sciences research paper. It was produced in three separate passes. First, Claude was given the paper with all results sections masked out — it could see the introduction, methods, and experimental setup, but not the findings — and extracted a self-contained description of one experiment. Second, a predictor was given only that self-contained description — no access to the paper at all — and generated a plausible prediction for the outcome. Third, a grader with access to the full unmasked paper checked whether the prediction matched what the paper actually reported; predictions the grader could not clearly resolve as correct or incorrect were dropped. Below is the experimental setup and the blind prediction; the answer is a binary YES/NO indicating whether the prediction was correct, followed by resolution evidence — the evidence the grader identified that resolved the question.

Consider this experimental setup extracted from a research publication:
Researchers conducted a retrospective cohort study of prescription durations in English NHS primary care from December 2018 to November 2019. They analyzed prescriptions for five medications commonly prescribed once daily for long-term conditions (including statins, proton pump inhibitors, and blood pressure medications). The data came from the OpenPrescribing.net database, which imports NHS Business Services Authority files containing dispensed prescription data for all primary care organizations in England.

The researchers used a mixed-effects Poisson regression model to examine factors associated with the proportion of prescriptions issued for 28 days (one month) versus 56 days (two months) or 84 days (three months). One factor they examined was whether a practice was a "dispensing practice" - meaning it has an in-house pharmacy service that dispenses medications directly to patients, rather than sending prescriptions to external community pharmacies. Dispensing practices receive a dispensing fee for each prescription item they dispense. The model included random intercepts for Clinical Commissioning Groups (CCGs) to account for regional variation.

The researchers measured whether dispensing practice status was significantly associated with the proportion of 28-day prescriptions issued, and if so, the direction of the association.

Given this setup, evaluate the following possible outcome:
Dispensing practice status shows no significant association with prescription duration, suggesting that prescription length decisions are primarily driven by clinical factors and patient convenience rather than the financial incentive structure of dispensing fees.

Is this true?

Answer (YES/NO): NO